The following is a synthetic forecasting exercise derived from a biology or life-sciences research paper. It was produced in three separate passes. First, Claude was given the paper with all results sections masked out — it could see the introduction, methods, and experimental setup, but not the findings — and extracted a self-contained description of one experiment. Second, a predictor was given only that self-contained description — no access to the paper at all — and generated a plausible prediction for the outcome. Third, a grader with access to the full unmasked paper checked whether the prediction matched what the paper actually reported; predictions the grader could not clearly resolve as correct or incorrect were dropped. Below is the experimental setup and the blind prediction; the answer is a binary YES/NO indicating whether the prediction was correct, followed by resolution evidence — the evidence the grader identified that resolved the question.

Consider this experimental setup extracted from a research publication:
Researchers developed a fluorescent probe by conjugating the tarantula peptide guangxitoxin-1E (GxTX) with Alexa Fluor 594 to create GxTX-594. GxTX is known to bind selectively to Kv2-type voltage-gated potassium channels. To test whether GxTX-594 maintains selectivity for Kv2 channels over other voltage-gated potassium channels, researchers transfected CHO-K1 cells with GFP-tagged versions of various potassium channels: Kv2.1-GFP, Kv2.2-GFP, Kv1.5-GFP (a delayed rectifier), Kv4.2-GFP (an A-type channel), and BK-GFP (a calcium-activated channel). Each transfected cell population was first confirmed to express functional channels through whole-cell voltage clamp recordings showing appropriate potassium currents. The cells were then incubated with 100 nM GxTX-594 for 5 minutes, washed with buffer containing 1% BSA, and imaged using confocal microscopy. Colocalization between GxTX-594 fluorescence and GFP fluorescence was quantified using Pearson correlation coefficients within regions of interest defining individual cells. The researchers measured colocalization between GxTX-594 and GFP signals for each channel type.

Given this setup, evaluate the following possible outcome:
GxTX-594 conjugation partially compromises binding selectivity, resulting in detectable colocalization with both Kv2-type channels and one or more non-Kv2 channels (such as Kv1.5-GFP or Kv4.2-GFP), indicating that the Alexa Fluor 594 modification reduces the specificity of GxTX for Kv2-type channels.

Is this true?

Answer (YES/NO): NO